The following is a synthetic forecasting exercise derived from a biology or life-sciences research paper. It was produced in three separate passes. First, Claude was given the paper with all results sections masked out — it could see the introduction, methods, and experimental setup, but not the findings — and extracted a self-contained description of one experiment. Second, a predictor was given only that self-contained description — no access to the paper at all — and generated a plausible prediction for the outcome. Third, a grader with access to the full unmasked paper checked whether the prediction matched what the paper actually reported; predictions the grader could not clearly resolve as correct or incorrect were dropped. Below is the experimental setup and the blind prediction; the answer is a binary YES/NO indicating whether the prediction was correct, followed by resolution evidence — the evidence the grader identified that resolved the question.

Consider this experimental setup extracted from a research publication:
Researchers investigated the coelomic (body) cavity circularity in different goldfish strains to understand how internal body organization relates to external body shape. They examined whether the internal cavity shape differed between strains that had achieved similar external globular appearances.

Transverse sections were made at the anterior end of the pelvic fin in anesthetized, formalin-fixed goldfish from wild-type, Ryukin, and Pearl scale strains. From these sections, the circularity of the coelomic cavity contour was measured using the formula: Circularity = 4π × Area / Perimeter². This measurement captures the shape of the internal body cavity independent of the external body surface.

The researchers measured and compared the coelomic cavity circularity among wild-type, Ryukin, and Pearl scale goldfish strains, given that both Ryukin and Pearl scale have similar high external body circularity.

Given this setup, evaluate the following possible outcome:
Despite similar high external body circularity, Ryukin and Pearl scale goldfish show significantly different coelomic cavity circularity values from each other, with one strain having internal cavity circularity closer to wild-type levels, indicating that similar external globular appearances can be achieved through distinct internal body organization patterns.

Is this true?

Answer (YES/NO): NO